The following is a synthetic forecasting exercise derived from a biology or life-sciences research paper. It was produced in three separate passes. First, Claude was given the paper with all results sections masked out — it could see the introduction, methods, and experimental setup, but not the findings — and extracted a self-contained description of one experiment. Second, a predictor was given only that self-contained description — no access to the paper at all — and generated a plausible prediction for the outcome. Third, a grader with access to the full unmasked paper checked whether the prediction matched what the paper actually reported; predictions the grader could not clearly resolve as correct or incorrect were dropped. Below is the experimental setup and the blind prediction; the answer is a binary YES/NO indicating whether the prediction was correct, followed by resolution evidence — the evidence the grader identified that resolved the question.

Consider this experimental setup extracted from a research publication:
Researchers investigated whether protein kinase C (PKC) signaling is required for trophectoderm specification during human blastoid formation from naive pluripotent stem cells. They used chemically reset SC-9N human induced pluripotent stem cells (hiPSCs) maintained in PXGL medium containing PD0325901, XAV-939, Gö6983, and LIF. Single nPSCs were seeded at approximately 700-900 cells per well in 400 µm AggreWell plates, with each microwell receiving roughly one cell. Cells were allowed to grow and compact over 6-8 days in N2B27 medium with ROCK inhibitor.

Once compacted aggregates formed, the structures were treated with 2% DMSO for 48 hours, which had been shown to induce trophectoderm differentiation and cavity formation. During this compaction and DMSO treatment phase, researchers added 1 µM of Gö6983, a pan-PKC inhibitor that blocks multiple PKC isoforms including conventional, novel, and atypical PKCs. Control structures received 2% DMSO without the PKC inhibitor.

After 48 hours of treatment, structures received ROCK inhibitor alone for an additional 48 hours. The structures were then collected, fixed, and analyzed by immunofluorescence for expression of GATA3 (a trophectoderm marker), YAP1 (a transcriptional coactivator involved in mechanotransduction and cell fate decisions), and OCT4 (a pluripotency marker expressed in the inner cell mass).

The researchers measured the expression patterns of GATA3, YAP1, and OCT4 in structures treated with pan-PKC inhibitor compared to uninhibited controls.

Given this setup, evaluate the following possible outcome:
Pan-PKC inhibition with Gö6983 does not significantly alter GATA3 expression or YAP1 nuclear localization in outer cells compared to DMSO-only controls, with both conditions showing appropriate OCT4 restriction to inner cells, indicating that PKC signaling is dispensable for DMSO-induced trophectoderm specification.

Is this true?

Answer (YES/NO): NO